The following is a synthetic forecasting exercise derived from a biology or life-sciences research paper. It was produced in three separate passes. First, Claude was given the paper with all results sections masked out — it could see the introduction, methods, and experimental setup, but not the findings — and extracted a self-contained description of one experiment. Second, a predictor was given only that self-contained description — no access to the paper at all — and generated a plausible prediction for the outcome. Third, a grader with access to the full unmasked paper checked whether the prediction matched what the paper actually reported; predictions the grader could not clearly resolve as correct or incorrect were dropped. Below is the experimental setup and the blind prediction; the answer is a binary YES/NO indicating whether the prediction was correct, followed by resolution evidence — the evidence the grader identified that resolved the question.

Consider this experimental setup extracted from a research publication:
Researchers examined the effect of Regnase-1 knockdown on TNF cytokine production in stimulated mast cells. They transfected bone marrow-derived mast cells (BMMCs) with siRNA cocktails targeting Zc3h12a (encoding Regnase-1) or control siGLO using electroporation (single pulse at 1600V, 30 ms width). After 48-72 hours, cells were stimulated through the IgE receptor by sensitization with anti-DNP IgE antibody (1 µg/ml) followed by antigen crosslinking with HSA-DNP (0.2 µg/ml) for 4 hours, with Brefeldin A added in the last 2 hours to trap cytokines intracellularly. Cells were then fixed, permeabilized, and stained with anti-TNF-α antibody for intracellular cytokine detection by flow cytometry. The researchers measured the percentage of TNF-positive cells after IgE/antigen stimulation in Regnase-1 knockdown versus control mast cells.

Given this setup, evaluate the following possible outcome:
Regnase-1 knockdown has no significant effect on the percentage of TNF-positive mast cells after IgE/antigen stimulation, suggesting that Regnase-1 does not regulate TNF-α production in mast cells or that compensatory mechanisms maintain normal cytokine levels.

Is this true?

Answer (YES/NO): NO